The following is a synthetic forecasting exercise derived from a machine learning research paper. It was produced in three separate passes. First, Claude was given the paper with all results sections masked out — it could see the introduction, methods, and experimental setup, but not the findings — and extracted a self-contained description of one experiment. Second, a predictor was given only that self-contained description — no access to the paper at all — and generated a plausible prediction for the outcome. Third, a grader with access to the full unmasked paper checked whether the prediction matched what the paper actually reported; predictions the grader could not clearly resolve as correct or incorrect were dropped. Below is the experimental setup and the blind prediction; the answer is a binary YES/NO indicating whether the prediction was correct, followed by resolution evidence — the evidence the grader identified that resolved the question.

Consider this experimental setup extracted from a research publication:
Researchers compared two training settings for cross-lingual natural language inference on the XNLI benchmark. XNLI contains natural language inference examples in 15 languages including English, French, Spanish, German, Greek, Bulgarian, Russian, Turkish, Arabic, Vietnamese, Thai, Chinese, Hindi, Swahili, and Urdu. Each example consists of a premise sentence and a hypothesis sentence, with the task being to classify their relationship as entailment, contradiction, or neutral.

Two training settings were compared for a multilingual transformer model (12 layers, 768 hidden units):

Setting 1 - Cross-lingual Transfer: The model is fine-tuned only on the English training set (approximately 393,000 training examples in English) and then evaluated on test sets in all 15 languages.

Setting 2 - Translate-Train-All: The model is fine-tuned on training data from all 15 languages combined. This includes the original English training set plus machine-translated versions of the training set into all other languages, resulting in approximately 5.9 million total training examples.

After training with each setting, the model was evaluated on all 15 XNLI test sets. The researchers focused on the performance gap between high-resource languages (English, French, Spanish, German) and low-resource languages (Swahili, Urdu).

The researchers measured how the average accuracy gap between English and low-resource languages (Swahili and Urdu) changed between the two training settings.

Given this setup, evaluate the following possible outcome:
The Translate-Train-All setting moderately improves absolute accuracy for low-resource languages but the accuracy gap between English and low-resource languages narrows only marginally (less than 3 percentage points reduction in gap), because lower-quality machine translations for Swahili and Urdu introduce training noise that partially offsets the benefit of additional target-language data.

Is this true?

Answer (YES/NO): NO